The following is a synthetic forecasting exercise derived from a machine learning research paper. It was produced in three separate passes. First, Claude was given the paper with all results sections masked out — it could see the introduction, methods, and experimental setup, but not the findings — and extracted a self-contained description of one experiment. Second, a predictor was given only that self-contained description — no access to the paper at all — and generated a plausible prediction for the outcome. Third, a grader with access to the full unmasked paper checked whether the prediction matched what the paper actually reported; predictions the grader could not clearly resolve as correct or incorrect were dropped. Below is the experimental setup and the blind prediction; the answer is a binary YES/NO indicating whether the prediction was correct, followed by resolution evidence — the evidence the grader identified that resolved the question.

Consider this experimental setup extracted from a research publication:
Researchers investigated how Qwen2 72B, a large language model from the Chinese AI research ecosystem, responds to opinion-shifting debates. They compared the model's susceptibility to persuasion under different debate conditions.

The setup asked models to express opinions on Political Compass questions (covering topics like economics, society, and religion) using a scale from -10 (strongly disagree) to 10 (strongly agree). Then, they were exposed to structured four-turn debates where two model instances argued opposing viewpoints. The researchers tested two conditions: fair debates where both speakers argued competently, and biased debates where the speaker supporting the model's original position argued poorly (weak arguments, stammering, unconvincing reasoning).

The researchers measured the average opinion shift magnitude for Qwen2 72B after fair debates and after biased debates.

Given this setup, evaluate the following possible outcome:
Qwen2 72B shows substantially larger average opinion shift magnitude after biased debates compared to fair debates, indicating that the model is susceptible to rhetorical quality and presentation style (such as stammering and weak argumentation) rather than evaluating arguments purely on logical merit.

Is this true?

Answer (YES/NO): NO